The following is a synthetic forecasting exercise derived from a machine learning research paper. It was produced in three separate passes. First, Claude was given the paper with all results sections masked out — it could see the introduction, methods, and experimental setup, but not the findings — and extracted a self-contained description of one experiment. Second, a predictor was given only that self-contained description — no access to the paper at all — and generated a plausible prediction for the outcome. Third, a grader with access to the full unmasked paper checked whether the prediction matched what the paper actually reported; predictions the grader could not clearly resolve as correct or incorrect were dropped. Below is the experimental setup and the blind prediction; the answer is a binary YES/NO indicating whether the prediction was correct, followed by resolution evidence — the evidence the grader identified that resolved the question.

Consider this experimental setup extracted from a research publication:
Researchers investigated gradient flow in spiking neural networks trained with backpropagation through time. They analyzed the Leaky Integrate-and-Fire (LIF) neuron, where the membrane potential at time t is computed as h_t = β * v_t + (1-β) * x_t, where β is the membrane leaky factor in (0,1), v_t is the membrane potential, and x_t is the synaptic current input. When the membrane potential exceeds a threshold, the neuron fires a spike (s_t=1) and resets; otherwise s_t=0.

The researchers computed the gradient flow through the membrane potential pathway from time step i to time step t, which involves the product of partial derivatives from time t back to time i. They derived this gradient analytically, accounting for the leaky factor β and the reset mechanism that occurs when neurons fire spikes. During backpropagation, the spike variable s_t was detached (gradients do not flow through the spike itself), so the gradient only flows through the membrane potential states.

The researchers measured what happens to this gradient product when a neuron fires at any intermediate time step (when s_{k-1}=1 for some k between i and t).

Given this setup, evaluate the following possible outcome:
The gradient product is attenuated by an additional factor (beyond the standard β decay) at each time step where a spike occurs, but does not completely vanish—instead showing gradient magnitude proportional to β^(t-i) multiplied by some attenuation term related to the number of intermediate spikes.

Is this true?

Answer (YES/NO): NO